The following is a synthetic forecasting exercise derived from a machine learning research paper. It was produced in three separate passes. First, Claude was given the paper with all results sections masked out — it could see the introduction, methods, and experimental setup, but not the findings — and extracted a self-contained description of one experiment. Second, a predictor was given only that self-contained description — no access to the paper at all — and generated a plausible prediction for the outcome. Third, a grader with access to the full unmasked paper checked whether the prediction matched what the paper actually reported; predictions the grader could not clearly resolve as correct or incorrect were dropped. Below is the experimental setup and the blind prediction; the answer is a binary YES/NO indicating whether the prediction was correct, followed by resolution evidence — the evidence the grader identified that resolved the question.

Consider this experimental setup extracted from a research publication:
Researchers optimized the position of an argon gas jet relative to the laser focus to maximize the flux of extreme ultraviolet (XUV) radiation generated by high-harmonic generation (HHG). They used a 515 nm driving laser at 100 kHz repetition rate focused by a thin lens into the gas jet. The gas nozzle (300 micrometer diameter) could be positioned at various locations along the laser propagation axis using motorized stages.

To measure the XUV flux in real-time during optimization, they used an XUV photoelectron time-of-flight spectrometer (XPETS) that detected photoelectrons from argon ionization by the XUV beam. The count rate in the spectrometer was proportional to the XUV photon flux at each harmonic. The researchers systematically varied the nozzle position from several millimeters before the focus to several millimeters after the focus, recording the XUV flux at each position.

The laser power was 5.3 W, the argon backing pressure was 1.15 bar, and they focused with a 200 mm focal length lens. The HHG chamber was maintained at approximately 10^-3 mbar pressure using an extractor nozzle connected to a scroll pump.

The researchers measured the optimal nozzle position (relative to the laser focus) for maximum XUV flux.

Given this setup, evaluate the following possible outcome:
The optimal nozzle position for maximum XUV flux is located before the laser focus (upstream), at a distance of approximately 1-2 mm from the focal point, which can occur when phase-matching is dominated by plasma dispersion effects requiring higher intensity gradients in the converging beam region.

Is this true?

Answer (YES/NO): YES